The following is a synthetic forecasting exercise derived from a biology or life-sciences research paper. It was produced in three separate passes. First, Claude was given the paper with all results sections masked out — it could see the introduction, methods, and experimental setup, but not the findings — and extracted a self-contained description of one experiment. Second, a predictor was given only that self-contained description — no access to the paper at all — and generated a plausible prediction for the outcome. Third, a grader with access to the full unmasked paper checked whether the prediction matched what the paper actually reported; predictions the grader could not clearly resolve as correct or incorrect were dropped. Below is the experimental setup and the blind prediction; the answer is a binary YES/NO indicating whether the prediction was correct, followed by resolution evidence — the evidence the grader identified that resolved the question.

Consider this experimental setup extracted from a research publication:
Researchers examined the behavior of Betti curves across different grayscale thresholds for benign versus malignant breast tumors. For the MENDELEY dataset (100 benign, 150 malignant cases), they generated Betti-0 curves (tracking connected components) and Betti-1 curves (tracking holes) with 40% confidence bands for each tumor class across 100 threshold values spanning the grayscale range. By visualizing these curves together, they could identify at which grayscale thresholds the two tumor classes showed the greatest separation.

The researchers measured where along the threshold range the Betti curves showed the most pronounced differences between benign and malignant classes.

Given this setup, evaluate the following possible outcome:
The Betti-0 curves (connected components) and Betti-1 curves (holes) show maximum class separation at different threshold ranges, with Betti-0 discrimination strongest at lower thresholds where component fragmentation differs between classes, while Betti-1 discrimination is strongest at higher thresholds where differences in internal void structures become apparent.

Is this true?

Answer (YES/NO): NO